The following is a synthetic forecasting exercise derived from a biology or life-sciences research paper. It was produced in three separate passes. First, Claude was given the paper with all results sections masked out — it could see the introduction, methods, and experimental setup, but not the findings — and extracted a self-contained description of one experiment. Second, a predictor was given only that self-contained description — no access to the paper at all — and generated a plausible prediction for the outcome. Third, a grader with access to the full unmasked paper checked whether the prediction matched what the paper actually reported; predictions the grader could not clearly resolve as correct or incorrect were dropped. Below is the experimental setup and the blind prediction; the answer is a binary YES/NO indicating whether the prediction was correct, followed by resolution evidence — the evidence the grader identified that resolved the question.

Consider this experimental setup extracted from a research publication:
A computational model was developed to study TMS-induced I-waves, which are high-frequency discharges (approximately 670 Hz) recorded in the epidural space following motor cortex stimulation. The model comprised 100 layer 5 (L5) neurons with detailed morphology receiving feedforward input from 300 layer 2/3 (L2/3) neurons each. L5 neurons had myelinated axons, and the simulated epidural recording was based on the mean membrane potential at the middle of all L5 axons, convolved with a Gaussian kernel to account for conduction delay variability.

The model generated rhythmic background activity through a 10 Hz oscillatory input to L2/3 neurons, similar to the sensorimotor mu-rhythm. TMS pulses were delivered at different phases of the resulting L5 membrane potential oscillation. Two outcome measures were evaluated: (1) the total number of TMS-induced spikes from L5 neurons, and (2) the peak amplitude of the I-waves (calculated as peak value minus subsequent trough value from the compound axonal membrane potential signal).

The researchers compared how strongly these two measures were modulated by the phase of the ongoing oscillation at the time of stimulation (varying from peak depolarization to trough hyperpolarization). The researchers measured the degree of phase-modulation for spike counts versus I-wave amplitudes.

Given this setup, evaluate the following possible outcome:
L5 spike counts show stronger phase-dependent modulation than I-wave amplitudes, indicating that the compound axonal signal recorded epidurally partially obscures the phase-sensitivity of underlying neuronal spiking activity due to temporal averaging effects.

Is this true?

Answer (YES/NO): YES